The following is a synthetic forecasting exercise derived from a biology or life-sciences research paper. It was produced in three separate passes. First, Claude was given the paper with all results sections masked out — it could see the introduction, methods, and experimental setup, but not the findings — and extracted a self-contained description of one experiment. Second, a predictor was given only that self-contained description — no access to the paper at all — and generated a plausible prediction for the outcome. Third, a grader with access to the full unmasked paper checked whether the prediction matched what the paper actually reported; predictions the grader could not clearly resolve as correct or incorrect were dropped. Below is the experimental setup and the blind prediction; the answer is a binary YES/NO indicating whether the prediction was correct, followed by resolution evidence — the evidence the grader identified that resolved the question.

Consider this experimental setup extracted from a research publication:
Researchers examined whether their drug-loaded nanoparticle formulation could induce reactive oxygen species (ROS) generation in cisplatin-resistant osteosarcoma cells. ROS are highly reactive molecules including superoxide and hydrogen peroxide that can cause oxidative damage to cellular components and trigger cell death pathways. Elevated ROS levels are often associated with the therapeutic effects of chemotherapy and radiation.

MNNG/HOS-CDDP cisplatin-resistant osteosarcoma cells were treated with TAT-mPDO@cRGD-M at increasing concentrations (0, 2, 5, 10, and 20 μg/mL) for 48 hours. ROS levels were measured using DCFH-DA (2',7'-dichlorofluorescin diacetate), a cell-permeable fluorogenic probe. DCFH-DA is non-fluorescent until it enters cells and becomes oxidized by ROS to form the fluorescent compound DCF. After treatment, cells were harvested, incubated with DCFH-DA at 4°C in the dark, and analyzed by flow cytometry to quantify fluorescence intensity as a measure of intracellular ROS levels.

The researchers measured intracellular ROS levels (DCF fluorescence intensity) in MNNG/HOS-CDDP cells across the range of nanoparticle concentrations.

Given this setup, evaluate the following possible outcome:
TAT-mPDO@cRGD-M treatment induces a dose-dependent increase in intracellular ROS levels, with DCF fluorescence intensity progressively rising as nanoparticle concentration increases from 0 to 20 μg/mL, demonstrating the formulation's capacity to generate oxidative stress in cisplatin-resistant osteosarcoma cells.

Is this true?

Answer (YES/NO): YES